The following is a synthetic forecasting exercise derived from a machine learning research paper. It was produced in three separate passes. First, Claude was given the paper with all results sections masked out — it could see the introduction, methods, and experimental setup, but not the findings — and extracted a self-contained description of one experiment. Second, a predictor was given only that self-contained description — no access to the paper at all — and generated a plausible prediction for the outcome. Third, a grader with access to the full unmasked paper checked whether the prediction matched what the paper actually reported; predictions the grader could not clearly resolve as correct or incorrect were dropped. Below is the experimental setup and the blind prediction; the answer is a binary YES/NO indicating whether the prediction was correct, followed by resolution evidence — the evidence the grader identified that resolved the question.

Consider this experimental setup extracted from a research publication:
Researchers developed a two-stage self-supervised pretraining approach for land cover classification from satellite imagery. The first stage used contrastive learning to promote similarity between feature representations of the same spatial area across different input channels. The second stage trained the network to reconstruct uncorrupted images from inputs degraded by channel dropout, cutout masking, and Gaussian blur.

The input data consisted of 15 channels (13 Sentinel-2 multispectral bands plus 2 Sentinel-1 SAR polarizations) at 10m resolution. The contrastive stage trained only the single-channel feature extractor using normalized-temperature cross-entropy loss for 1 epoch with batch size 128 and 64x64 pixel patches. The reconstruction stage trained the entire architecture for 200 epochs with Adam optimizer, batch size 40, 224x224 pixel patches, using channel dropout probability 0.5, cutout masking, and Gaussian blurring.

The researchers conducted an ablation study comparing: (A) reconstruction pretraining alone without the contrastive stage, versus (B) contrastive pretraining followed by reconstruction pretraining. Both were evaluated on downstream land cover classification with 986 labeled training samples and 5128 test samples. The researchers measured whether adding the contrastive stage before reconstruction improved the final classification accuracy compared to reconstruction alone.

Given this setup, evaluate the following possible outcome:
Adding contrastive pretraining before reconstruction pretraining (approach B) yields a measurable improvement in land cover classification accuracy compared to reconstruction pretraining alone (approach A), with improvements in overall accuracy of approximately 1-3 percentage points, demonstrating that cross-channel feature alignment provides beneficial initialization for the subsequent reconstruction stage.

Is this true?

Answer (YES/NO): YES